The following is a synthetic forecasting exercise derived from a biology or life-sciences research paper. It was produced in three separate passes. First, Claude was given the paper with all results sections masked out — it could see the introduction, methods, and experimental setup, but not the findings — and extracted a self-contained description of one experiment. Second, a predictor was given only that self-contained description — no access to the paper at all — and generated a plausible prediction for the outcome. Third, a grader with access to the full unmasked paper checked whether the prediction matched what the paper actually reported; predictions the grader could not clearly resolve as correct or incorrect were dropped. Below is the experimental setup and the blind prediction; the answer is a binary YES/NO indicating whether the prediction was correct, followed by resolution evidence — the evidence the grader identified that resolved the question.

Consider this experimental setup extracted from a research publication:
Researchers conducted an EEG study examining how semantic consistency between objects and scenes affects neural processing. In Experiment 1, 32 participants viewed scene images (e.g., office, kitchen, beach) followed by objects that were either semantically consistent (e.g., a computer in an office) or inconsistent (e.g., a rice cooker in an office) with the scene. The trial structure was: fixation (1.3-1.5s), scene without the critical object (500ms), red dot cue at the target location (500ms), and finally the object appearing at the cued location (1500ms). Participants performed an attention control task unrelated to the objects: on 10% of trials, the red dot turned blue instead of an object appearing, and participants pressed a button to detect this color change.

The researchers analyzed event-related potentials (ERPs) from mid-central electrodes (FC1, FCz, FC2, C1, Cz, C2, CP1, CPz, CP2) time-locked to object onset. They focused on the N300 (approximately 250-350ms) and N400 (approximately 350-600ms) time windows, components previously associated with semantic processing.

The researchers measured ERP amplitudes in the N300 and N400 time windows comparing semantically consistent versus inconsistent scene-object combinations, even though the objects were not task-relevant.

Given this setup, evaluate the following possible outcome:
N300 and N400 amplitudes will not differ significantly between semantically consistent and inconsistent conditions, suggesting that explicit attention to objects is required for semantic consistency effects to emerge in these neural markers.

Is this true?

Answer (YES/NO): NO